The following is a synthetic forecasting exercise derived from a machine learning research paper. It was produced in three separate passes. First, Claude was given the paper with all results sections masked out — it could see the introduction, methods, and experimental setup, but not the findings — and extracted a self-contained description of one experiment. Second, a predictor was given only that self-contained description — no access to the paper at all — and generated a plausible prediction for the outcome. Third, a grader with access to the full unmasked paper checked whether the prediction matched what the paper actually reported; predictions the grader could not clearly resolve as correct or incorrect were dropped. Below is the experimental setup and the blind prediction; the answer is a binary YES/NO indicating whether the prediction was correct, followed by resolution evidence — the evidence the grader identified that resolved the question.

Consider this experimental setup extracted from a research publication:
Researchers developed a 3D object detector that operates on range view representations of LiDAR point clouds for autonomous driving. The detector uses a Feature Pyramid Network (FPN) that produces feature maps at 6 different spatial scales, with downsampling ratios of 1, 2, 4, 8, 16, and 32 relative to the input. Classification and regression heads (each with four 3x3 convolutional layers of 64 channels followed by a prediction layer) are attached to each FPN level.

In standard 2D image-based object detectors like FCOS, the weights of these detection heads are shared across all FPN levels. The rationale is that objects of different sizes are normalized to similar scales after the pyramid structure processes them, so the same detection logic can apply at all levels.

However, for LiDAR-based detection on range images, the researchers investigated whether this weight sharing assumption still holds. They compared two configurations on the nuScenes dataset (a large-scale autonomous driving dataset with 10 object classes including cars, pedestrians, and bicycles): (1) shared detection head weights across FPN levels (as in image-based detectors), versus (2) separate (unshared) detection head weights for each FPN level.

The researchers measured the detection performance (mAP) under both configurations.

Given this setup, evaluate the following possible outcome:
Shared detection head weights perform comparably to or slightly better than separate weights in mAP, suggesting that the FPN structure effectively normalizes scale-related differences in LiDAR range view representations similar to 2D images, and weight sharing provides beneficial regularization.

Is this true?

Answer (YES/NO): NO